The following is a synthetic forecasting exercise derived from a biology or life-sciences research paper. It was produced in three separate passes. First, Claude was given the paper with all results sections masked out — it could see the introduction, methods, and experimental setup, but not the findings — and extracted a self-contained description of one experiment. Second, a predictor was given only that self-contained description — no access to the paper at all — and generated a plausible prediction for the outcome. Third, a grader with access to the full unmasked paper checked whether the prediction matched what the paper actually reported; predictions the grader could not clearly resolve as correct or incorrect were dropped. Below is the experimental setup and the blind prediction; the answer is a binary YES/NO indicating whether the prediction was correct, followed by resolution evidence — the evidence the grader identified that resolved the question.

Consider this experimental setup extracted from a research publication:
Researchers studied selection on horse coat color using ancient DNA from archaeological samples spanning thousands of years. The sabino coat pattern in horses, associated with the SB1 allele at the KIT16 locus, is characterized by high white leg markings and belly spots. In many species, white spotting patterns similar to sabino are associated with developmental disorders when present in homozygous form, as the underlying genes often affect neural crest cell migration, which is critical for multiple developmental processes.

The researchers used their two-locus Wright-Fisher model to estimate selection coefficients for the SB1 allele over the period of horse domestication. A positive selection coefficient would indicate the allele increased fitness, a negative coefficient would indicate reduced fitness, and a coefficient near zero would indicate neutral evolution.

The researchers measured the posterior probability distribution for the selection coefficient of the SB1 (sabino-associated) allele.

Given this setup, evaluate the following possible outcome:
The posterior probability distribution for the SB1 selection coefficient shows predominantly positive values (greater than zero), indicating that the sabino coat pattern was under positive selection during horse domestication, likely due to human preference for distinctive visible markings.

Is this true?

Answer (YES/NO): NO